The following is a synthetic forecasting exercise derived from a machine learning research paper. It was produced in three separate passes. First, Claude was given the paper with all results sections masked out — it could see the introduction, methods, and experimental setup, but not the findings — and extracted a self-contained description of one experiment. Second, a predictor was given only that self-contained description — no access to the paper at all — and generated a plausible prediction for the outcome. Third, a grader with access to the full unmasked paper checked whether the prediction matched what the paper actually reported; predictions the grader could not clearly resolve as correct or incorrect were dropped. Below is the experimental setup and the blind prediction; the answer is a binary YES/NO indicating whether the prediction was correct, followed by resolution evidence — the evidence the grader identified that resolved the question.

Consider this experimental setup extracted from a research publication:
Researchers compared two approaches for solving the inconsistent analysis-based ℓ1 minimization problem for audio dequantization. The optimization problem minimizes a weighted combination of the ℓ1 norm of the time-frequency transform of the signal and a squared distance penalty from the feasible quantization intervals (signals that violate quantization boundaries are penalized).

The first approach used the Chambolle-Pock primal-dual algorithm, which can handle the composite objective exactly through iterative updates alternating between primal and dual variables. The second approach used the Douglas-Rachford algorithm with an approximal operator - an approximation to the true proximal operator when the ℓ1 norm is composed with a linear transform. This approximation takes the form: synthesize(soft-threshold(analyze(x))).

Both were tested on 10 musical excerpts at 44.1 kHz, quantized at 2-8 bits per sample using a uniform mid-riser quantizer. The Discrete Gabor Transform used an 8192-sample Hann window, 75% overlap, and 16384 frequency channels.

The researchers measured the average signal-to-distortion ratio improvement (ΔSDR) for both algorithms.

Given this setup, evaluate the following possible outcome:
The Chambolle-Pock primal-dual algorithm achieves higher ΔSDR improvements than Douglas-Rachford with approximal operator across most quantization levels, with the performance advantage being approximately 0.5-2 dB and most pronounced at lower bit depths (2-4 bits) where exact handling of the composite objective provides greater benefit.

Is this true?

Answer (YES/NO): NO